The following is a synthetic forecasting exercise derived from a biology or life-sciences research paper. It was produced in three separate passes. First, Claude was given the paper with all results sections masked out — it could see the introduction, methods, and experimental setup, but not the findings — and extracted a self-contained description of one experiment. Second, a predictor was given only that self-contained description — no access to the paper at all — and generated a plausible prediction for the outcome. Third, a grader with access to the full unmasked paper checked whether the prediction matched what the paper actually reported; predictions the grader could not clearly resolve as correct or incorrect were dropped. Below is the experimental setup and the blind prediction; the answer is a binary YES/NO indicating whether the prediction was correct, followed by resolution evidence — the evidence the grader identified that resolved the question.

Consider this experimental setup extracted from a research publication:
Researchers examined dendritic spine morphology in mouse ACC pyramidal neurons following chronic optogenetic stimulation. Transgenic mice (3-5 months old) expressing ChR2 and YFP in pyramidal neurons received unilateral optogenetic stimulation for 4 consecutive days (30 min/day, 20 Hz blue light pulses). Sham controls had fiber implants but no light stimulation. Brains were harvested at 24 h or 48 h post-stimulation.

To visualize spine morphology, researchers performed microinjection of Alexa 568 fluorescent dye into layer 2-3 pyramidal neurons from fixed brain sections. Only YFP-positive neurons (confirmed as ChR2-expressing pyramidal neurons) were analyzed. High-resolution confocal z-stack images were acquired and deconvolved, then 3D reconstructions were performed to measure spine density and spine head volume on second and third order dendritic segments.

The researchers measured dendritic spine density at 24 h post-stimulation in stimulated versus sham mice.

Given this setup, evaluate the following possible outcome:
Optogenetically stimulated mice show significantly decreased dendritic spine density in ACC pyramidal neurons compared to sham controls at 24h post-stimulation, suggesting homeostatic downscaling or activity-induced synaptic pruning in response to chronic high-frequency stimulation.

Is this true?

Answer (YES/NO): NO